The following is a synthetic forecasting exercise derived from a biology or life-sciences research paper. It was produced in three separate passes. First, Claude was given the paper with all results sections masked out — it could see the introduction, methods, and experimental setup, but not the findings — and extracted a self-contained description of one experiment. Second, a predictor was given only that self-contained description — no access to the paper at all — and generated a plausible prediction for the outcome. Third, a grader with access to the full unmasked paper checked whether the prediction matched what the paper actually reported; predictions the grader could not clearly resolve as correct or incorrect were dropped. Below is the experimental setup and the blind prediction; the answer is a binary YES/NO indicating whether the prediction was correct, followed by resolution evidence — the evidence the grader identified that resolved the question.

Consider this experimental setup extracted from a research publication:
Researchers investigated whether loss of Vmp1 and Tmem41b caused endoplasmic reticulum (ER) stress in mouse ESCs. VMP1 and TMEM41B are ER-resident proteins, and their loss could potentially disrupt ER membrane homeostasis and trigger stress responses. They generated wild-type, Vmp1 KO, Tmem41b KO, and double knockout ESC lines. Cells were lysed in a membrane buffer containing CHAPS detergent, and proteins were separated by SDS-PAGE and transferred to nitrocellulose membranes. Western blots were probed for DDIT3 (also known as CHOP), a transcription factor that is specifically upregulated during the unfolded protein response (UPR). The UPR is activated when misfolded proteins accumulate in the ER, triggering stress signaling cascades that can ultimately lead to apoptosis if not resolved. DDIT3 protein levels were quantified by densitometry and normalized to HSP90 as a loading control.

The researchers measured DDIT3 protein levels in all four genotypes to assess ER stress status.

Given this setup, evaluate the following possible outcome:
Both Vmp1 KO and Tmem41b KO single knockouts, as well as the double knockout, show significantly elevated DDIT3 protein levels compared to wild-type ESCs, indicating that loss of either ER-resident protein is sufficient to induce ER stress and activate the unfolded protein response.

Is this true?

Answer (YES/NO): NO